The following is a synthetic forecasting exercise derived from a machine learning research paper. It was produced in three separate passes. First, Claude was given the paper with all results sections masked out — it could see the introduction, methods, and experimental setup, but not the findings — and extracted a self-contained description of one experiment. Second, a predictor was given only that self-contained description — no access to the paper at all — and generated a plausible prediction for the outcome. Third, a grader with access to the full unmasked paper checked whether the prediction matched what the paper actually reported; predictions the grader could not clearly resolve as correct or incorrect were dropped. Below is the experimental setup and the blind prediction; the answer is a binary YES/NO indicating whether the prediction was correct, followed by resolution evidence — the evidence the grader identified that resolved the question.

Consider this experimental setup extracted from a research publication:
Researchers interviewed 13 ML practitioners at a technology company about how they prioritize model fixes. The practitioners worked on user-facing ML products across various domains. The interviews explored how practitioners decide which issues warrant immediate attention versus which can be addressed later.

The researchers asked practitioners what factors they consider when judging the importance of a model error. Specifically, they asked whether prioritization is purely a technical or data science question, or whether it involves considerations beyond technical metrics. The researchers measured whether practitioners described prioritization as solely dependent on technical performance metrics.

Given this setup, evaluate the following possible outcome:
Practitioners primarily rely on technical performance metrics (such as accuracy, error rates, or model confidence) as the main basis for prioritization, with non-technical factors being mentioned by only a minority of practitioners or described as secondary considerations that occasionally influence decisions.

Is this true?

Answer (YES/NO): NO